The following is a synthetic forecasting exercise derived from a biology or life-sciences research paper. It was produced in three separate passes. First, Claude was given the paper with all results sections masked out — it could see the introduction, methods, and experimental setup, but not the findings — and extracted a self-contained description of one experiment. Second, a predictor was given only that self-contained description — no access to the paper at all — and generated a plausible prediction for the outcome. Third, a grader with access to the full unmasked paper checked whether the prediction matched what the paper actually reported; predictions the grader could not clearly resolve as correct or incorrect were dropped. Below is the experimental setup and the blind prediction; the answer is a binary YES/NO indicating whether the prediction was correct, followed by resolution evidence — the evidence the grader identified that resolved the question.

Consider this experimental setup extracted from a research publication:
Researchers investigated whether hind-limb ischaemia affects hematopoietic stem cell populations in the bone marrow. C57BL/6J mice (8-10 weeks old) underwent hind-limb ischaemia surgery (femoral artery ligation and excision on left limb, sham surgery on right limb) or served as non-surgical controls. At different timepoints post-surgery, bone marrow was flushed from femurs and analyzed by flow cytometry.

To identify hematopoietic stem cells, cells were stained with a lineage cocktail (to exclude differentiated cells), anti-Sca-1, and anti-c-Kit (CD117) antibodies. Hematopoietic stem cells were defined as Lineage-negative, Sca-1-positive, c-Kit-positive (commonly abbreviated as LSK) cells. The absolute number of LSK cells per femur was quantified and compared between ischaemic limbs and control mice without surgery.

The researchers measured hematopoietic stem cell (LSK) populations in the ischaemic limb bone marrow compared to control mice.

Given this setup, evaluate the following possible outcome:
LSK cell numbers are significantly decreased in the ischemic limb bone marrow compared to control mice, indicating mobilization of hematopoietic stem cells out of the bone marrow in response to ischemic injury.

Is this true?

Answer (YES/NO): YES